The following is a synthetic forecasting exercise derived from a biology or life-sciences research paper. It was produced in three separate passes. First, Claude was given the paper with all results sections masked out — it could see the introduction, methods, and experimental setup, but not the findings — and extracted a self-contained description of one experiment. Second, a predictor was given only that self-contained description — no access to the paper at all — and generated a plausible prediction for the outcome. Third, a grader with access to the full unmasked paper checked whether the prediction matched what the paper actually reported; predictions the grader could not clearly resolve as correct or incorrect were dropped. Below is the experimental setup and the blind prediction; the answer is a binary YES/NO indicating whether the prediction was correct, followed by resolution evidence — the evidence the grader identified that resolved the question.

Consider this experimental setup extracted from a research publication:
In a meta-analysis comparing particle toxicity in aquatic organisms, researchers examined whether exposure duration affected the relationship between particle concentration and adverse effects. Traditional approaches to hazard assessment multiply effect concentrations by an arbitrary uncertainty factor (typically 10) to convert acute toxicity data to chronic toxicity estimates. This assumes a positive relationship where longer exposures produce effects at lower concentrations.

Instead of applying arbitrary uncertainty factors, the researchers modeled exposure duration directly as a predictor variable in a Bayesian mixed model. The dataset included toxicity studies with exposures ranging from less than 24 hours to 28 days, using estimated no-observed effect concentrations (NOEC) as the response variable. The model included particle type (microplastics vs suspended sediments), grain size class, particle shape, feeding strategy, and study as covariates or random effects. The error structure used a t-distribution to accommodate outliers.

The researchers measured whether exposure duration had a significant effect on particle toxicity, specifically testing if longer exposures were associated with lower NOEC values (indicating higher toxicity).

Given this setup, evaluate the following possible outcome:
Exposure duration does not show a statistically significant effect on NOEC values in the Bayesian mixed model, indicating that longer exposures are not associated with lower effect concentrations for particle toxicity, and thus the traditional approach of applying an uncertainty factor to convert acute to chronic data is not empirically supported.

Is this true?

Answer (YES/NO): NO